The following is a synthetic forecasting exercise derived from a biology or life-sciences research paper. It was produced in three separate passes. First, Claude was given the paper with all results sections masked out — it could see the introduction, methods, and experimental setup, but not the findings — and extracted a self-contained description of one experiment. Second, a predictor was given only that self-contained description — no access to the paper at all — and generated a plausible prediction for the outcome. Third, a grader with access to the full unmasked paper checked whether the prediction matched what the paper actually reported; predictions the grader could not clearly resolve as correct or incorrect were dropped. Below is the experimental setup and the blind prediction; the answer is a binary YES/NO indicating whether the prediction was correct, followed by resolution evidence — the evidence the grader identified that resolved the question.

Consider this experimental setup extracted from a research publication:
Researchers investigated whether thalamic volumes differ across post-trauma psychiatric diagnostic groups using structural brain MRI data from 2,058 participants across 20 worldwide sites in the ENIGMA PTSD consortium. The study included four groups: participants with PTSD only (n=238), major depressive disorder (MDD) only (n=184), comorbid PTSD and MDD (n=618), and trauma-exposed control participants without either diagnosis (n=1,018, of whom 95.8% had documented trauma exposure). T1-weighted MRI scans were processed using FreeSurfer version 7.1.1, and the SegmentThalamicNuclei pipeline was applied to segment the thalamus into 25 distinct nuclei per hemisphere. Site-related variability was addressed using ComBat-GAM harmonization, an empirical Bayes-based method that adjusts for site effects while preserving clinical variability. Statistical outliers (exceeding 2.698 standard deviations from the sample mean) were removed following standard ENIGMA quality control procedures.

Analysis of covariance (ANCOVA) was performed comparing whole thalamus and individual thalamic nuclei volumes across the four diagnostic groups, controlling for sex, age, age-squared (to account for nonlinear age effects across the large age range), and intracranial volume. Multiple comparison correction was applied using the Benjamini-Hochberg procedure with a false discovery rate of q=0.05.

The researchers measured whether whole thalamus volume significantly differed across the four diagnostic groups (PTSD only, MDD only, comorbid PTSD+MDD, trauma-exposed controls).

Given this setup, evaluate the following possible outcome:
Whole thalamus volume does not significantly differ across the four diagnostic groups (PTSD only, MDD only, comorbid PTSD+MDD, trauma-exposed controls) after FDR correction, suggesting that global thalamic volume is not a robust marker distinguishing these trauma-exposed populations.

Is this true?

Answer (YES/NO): YES